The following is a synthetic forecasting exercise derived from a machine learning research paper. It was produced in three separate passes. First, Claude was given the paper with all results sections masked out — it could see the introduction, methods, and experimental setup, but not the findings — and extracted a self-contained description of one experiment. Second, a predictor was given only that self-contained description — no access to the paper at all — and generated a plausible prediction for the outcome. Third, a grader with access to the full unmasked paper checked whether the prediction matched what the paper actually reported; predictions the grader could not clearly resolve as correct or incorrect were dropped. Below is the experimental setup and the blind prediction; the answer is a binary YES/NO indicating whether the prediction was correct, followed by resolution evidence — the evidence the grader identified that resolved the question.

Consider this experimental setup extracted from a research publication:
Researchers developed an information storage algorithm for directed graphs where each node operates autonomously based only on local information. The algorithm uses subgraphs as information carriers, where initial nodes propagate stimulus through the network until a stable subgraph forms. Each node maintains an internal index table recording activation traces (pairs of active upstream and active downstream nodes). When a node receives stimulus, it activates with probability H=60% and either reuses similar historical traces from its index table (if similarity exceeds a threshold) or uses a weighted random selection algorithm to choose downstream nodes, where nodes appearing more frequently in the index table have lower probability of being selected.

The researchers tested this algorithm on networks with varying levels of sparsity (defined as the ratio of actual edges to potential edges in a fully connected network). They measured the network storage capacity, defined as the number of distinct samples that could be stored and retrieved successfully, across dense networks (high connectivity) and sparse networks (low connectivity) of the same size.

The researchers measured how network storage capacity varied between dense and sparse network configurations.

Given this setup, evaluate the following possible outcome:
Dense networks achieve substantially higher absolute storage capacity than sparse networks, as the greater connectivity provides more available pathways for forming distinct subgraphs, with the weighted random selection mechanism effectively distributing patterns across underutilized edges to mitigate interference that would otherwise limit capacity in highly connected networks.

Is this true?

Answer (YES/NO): NO